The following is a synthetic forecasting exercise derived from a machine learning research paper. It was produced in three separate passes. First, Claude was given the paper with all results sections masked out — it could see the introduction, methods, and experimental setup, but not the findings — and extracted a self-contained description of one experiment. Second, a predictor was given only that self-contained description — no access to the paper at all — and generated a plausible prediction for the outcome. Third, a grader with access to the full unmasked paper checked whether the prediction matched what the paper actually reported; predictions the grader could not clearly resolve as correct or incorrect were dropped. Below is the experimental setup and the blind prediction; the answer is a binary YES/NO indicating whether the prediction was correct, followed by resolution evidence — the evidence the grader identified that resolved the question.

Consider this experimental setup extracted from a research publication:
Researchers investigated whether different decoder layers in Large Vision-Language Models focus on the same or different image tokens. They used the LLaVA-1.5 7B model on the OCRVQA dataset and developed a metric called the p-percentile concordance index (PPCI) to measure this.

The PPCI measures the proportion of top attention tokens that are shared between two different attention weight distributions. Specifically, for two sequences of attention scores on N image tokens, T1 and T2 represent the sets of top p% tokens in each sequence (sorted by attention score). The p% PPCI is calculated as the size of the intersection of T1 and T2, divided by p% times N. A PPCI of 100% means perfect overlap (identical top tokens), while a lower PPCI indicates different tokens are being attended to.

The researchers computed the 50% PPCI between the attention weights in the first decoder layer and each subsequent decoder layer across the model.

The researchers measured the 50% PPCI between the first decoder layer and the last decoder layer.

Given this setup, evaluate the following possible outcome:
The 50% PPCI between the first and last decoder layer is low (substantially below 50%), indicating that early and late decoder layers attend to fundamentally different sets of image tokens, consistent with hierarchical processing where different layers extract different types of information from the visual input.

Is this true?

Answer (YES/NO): NO